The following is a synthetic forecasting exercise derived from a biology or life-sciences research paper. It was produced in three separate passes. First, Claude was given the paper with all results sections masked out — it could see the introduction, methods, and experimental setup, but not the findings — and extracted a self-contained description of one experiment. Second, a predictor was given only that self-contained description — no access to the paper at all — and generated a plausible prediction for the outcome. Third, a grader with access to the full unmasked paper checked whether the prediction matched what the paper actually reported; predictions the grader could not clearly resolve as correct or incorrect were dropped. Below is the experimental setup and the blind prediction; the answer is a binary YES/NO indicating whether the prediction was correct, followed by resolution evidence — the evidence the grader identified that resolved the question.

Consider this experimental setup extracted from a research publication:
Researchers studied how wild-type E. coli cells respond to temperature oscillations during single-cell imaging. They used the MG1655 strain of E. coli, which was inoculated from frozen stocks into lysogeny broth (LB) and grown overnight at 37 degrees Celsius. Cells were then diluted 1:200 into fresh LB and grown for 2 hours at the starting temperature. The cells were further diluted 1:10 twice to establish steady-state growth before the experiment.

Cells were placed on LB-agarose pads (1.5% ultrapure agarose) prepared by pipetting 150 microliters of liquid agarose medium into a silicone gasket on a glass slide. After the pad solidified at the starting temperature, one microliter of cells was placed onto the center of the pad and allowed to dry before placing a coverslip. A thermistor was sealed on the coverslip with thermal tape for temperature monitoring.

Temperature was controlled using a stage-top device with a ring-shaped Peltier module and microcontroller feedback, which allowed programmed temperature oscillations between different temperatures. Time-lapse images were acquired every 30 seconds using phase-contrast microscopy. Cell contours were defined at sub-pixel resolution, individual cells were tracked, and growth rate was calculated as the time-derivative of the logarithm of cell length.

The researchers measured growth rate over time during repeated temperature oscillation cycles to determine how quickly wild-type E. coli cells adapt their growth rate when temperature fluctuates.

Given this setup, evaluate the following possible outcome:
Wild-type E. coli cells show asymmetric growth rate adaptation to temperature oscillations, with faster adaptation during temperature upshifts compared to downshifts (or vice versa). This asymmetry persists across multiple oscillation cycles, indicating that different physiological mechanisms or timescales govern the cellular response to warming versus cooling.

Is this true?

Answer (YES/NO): NO